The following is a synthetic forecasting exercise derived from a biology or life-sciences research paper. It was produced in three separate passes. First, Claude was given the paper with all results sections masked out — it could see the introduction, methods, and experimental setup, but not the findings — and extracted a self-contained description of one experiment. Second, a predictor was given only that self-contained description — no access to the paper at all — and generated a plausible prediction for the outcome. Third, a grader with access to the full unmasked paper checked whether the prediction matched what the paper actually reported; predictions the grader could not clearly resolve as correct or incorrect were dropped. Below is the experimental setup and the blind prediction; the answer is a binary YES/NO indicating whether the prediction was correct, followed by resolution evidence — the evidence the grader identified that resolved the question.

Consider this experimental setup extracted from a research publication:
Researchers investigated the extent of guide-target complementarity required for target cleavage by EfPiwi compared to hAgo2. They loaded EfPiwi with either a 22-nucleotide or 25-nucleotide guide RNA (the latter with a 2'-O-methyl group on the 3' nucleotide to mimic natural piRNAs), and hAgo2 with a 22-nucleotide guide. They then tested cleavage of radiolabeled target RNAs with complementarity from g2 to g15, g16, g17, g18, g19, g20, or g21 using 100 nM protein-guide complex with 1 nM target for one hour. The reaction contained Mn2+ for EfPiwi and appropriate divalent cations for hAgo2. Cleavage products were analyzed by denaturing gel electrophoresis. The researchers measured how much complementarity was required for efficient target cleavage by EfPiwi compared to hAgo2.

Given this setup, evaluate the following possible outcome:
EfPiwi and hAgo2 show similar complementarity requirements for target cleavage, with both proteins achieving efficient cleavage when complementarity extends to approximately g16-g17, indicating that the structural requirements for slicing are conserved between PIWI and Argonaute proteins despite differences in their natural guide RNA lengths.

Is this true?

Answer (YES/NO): NO